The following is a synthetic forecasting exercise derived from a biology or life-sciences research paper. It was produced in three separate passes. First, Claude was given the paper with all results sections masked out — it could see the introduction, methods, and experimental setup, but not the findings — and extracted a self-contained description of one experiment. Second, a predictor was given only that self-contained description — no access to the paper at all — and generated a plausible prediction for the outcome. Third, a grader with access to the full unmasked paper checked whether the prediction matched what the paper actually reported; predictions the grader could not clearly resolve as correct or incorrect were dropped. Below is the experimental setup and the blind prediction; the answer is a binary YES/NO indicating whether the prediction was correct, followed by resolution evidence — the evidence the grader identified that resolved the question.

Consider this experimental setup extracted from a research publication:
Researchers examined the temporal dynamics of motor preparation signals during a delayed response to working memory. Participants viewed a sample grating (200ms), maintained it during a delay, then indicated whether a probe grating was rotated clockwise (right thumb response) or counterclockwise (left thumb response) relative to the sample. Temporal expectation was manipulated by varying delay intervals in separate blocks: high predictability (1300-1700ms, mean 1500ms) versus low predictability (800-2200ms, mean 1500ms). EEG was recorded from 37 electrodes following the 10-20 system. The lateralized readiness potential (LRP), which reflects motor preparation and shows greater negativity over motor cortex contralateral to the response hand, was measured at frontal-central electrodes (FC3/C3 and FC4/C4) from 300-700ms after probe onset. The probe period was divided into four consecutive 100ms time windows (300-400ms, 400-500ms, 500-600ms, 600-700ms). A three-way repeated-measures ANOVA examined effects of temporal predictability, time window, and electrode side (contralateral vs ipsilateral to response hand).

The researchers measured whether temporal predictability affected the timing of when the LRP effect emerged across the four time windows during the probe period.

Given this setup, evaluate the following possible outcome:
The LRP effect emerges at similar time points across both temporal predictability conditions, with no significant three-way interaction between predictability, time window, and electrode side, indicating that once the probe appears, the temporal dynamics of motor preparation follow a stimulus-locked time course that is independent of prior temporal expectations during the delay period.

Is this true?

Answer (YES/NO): NO